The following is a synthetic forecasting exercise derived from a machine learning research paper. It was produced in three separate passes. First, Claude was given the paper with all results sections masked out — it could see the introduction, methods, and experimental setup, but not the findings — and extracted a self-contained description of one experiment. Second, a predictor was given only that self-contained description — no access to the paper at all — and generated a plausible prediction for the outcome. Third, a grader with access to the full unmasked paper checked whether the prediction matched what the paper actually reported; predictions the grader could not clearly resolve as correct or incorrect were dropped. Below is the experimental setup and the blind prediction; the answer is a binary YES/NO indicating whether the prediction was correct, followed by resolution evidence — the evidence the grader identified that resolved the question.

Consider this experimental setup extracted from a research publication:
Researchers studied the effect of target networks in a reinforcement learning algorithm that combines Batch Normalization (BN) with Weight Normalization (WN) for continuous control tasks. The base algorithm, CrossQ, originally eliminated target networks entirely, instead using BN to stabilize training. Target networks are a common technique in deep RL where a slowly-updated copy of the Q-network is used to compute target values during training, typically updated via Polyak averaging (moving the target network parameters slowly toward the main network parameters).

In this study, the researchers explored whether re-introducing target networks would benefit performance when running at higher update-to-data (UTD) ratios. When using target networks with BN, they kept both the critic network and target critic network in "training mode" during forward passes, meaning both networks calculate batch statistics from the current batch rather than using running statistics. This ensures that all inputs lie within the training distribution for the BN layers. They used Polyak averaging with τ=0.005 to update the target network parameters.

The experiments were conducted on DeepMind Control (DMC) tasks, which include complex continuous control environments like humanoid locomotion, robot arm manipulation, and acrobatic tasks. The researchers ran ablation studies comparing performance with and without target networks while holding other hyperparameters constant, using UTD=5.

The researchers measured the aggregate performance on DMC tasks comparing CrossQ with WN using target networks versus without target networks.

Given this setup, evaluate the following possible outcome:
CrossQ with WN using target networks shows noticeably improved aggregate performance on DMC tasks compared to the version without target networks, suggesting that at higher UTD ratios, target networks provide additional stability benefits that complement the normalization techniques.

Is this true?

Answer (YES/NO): YES